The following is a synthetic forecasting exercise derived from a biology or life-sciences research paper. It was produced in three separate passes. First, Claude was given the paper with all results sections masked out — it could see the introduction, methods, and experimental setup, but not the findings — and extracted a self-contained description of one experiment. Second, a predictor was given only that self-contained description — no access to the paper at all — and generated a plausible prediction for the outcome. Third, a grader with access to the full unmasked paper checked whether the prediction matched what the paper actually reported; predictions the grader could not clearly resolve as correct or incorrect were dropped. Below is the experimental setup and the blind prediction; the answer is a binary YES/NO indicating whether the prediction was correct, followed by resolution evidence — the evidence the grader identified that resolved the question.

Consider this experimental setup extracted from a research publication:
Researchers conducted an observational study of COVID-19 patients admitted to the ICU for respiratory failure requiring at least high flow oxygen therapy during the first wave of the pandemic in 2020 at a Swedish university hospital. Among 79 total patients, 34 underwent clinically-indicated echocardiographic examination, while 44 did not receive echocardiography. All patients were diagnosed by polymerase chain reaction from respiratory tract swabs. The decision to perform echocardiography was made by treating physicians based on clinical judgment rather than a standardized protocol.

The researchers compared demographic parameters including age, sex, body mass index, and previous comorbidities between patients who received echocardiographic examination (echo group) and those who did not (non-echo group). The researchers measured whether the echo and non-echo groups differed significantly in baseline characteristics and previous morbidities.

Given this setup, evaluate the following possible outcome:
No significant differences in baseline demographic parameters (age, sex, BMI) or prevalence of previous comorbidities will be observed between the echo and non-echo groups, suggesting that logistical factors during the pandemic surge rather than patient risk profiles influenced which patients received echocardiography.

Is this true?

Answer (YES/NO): NO